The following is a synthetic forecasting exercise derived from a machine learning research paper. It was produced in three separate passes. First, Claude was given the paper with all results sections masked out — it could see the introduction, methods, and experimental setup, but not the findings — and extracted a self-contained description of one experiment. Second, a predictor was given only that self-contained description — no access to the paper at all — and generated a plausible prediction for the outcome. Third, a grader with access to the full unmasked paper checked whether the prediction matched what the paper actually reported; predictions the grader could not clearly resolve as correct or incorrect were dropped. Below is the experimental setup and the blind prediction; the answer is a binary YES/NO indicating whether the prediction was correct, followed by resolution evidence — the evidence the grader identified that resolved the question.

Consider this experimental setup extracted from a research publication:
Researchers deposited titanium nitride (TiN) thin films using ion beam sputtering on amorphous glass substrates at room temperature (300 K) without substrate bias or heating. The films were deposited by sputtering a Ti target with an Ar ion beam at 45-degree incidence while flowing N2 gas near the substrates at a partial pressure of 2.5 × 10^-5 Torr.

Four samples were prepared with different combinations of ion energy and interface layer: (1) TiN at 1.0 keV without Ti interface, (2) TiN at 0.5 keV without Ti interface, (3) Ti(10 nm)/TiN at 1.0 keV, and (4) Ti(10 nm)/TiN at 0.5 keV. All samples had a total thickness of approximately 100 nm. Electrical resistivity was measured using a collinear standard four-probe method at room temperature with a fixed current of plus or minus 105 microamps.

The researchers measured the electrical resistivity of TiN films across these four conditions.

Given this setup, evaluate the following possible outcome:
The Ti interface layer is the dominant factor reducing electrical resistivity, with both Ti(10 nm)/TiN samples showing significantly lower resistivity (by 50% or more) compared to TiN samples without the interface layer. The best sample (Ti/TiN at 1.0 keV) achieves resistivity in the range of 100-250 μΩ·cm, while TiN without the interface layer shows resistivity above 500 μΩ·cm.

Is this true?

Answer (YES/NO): NO